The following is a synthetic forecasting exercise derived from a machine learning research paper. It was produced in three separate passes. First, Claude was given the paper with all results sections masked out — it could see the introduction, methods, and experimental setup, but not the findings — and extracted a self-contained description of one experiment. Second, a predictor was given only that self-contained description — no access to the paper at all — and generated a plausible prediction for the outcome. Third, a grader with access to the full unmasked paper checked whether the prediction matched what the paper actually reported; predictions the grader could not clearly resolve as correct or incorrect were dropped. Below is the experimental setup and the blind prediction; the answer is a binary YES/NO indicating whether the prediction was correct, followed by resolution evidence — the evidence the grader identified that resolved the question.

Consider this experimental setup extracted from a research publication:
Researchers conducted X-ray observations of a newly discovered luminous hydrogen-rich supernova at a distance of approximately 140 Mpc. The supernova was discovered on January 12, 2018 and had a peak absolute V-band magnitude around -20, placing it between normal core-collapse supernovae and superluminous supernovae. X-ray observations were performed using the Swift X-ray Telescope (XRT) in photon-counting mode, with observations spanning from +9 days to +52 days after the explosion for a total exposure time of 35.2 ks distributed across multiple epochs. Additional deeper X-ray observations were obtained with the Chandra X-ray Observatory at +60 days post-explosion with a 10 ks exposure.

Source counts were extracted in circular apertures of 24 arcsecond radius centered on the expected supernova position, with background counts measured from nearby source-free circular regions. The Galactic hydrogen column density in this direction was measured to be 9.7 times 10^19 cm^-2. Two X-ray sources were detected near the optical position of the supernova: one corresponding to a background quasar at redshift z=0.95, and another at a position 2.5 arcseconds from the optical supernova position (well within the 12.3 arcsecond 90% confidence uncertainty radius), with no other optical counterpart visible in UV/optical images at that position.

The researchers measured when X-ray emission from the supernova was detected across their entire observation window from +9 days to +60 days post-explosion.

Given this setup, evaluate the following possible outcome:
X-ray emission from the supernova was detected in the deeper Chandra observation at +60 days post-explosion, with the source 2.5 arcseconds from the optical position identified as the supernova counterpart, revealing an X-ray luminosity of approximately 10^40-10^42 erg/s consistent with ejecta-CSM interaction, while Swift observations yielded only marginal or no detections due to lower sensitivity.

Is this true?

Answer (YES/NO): NO